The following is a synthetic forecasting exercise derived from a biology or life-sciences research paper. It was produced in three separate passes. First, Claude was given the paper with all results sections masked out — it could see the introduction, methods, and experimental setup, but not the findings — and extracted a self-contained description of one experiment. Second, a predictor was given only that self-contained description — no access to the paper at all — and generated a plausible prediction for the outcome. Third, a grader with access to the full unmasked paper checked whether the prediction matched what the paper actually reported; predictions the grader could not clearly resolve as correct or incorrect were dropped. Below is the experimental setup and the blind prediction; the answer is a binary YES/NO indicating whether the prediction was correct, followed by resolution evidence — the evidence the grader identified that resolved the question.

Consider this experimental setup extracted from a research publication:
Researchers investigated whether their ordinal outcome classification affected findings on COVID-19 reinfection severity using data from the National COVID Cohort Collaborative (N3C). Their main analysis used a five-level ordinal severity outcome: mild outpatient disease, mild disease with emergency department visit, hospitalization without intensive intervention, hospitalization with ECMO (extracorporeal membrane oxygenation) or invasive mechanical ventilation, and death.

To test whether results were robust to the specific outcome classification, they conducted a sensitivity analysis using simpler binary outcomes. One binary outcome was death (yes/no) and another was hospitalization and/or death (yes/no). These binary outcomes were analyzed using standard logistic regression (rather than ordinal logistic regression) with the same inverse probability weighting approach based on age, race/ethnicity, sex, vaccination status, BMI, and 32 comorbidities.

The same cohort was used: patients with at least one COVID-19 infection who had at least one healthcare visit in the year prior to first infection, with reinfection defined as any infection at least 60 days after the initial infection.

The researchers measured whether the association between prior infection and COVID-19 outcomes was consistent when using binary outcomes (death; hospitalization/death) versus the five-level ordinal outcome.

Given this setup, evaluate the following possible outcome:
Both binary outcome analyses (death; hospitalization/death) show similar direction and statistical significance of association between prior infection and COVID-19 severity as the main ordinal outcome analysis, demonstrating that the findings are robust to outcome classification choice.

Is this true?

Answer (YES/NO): YES